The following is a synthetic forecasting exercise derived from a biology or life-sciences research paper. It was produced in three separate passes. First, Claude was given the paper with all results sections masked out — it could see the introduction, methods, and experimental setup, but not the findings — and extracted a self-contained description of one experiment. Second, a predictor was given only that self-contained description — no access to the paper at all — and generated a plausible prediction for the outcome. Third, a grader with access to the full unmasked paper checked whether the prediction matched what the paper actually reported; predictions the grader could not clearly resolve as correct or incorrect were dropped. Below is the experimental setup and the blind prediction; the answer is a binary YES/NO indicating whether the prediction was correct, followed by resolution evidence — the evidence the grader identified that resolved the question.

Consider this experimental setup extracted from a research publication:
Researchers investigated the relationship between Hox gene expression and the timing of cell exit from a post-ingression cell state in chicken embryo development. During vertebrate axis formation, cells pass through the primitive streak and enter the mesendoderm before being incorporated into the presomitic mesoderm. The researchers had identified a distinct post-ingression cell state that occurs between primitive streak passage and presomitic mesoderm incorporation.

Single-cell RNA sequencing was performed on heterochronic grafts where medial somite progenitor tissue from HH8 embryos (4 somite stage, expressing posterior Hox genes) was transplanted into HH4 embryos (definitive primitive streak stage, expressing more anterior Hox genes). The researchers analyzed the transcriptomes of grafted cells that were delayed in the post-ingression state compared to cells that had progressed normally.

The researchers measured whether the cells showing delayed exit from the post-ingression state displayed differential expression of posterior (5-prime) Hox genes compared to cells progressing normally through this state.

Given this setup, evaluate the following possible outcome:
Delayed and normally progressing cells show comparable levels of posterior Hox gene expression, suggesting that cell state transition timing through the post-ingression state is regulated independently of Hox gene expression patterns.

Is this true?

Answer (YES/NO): NO